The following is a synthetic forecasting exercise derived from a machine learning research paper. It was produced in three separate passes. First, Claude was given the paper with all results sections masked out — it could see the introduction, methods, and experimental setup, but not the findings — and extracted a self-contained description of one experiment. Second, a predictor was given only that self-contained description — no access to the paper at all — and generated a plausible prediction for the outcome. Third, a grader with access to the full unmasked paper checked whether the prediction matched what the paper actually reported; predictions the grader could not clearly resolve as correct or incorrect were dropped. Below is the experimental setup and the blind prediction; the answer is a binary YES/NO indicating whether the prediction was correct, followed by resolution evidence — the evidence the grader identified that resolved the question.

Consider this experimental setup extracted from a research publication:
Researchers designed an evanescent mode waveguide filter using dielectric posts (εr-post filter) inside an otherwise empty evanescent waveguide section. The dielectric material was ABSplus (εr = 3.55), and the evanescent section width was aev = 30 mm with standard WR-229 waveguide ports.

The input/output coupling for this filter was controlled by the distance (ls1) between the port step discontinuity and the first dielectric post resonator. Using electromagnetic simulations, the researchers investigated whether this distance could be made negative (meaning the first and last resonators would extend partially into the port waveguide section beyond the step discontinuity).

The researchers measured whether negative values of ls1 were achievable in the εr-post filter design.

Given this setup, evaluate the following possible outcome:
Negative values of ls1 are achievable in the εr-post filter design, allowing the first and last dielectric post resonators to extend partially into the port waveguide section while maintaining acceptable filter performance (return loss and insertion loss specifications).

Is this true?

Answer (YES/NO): YES